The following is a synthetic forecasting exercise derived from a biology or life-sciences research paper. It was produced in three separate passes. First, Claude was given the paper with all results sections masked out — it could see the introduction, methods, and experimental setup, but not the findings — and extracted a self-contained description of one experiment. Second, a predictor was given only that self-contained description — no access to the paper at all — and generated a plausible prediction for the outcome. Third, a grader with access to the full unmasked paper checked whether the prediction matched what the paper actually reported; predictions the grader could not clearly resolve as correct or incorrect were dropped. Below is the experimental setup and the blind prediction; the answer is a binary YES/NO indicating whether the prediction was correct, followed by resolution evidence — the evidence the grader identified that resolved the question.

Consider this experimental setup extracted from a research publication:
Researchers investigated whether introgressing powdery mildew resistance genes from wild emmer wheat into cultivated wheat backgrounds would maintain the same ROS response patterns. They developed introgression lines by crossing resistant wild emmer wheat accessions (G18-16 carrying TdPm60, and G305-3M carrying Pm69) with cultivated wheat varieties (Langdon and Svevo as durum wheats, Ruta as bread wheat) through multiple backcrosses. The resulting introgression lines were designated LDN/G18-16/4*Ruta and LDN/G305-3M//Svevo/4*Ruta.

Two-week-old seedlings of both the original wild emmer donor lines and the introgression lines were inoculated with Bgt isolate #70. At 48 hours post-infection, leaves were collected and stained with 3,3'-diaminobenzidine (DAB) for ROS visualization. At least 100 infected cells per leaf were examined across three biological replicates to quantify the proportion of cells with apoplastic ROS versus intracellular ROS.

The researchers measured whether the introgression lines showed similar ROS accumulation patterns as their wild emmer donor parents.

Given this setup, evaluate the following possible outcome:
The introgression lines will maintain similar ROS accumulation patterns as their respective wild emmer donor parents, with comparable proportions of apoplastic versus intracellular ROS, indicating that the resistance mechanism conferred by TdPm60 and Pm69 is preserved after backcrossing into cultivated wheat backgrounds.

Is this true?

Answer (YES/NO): YES